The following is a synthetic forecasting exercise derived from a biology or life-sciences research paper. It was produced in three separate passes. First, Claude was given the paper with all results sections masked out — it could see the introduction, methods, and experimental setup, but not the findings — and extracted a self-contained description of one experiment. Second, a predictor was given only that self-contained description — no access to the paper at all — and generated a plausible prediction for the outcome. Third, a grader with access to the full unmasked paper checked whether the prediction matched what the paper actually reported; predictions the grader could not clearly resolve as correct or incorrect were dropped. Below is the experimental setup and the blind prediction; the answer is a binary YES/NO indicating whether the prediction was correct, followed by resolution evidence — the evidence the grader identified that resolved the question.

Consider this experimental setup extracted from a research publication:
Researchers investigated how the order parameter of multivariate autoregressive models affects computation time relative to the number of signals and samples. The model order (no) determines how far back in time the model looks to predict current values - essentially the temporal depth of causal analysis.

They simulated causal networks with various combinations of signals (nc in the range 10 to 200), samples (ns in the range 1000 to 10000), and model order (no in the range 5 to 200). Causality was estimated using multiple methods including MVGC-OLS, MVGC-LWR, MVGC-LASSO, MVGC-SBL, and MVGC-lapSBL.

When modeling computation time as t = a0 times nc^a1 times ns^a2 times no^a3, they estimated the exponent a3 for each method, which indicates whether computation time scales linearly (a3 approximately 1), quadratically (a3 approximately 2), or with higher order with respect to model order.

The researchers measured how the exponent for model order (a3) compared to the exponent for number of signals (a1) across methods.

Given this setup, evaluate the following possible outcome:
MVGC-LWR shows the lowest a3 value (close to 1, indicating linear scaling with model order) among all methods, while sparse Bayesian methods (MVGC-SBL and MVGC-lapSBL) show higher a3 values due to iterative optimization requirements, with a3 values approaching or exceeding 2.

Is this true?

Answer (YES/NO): NO